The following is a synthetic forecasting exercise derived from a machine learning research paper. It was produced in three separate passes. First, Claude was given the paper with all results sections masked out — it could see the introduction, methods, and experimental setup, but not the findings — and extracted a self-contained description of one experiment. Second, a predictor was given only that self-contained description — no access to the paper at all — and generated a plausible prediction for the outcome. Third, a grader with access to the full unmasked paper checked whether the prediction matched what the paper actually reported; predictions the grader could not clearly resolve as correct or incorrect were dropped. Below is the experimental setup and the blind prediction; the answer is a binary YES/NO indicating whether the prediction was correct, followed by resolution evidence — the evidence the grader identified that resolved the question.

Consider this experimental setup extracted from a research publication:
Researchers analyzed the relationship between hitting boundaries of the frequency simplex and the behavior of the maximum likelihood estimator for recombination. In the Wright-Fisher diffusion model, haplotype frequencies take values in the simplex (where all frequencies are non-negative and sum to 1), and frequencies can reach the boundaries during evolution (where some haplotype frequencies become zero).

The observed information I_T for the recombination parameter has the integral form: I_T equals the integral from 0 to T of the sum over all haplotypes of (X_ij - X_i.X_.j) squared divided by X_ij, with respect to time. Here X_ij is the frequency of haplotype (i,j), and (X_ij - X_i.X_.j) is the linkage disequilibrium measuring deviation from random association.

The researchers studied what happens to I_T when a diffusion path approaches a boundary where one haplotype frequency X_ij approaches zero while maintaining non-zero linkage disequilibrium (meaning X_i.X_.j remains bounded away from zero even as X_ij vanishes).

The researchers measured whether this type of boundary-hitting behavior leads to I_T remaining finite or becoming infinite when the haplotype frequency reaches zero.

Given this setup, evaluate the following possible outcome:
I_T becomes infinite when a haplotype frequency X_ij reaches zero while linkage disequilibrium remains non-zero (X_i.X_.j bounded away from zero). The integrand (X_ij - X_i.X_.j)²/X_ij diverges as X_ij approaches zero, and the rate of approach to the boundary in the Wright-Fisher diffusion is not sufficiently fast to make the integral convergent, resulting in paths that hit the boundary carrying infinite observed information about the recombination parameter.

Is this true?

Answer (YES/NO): YES